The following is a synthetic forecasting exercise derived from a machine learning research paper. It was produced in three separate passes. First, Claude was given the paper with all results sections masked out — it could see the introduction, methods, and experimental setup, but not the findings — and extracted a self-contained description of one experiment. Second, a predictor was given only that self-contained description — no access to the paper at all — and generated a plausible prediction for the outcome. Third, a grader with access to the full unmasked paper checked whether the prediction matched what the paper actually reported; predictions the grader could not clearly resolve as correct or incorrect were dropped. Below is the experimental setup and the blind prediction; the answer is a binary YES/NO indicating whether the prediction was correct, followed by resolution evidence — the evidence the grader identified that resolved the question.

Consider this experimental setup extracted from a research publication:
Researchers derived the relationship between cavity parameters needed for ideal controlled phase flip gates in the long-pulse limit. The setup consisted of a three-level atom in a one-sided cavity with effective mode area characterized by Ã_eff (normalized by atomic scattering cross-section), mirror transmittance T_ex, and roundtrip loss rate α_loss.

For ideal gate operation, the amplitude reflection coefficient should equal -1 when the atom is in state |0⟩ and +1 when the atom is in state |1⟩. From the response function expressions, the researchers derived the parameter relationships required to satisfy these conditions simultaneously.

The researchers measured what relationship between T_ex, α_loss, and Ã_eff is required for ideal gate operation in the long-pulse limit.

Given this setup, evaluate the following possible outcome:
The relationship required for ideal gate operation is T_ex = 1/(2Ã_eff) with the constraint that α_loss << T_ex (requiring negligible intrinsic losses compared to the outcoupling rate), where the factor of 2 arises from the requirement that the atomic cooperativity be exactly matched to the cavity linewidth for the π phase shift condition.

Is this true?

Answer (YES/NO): NO